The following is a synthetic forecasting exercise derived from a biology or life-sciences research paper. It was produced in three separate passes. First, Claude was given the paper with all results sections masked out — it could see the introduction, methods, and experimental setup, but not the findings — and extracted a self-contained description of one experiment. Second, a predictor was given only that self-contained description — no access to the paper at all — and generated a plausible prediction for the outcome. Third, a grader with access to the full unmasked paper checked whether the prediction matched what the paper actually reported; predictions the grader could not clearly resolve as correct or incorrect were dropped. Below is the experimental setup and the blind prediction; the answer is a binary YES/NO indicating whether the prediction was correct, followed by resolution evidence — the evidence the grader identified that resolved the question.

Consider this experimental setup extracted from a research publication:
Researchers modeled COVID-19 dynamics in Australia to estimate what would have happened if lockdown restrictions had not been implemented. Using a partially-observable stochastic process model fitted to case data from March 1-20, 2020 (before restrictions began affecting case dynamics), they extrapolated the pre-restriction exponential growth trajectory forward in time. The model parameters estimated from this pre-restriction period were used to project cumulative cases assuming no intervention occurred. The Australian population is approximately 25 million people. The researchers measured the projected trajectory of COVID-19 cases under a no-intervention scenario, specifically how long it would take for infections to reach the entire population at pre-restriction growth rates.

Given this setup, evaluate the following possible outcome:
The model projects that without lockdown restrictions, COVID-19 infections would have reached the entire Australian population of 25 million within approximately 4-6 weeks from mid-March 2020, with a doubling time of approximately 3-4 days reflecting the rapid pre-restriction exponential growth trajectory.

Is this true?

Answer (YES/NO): YES